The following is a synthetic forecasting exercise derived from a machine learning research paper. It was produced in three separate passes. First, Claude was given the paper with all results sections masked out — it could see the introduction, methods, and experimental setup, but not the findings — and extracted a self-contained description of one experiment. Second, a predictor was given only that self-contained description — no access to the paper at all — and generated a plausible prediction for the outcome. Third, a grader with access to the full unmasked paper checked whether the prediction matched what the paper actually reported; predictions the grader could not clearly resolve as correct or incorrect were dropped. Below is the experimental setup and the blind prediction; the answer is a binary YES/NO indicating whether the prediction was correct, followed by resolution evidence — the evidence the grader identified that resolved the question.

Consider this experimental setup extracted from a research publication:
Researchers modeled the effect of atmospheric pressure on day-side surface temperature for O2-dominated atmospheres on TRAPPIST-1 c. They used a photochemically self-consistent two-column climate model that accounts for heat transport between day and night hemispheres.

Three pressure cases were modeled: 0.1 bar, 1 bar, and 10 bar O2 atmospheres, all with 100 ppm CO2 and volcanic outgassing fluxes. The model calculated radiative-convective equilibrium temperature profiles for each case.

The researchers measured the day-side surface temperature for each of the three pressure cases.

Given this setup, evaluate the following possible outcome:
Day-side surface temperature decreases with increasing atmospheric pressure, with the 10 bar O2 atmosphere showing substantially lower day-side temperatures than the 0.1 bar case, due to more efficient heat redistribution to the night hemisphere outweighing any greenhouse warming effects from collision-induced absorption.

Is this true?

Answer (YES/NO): NO